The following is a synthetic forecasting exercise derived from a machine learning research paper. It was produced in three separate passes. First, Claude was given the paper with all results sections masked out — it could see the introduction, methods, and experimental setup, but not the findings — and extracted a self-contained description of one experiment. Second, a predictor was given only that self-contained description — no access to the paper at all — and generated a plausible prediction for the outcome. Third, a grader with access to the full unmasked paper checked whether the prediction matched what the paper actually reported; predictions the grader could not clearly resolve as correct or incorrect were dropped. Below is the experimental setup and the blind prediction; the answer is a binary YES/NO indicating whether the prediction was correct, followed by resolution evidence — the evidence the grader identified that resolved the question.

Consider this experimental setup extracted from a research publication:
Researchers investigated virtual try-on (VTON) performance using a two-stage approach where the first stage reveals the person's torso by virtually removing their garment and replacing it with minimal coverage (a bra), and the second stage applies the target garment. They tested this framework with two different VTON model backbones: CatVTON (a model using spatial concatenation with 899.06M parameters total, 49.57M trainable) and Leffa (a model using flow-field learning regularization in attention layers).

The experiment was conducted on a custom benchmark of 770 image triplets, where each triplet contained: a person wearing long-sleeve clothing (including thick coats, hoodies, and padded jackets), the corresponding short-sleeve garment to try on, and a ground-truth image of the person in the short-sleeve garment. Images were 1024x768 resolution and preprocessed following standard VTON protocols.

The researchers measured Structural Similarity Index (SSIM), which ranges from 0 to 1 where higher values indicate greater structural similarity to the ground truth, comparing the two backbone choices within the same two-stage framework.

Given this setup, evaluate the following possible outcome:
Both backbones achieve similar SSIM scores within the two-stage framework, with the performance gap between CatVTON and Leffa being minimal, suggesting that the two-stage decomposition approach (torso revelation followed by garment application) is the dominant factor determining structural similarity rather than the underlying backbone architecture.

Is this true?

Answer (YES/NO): YES